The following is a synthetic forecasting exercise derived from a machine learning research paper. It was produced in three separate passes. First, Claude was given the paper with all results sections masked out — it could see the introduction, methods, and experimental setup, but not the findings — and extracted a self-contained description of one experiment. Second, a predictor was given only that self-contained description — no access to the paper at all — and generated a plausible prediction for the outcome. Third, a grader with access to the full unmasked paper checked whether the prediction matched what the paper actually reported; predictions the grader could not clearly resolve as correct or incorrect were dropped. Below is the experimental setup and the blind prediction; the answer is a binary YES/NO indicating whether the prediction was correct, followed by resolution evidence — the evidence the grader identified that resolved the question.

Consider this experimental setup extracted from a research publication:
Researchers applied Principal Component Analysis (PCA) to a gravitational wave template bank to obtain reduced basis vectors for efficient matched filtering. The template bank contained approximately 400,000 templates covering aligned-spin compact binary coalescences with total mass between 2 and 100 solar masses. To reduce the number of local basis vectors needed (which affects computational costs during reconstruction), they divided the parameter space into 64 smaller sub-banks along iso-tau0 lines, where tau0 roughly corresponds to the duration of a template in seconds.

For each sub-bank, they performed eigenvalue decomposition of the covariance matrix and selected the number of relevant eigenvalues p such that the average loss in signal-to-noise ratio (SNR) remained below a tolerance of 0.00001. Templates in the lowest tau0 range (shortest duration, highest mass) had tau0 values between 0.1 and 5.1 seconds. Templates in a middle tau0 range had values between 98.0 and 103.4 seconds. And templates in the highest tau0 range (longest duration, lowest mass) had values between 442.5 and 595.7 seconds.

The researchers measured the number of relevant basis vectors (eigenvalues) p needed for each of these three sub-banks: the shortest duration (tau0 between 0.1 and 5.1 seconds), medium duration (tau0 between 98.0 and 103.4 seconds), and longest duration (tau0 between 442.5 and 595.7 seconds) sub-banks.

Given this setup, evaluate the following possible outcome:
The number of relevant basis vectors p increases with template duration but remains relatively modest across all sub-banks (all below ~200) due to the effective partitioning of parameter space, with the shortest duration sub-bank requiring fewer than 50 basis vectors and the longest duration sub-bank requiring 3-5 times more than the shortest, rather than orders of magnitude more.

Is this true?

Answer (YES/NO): NO